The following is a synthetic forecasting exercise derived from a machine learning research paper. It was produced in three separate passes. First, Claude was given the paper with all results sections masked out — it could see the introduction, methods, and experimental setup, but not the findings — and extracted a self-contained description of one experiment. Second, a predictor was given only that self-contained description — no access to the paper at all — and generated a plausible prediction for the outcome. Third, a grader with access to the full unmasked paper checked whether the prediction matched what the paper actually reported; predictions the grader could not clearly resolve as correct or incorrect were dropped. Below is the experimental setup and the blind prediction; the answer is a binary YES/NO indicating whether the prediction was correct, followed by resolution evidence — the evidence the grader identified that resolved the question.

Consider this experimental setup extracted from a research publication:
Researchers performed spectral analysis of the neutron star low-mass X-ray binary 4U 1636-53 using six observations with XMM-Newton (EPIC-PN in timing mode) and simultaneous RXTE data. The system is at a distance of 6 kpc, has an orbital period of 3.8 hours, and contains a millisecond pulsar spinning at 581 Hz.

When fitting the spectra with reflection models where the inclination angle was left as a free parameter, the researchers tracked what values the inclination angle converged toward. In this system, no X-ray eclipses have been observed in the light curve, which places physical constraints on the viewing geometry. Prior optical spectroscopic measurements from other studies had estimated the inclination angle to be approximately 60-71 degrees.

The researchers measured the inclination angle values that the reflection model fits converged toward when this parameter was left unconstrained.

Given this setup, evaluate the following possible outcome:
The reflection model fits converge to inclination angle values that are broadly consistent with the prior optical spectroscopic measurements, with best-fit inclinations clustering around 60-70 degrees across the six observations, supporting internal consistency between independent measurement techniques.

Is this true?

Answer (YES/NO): NO